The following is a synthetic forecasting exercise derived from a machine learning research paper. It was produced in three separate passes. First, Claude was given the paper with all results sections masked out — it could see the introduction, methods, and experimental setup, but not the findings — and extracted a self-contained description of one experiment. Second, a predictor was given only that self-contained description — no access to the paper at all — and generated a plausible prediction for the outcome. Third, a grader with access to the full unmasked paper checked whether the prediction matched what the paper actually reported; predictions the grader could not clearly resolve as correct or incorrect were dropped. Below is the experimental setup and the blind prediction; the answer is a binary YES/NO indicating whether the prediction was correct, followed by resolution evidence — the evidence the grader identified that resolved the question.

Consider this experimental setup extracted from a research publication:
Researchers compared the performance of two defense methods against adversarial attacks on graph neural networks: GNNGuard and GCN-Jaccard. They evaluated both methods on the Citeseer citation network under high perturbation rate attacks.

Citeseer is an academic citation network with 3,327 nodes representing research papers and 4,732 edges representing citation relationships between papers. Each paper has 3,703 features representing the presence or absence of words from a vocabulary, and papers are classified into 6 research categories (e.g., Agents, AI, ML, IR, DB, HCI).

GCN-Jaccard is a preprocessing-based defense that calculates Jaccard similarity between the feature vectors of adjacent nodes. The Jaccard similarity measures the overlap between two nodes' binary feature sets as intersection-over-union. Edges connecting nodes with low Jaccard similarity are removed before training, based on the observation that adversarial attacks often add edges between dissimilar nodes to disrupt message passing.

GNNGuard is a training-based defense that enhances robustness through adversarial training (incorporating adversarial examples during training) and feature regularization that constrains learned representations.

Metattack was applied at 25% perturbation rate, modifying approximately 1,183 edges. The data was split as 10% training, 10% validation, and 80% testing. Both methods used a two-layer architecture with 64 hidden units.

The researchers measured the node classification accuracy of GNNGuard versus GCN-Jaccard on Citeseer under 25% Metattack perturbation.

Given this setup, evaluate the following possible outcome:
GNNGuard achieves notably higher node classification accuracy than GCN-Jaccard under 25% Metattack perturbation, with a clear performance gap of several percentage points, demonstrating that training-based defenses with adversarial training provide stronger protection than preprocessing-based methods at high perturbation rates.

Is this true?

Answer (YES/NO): NO